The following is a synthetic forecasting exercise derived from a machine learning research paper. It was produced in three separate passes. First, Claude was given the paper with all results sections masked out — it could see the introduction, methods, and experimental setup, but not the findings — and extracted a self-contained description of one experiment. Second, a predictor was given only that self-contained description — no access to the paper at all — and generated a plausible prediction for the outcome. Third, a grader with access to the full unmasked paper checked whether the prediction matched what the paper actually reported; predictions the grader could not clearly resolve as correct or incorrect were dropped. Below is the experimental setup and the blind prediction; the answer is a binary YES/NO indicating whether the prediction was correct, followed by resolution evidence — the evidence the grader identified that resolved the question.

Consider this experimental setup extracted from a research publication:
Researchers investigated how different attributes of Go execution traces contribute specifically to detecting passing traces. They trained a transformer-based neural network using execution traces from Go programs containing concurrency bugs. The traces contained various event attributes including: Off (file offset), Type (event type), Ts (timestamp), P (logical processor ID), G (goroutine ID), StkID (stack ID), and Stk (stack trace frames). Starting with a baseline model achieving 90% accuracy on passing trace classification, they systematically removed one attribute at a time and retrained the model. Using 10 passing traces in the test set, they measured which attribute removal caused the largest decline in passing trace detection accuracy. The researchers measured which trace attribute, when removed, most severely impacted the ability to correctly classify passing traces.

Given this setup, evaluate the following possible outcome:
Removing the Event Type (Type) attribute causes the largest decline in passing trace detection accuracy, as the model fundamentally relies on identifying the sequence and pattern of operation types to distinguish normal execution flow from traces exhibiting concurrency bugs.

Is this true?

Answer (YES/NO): NO